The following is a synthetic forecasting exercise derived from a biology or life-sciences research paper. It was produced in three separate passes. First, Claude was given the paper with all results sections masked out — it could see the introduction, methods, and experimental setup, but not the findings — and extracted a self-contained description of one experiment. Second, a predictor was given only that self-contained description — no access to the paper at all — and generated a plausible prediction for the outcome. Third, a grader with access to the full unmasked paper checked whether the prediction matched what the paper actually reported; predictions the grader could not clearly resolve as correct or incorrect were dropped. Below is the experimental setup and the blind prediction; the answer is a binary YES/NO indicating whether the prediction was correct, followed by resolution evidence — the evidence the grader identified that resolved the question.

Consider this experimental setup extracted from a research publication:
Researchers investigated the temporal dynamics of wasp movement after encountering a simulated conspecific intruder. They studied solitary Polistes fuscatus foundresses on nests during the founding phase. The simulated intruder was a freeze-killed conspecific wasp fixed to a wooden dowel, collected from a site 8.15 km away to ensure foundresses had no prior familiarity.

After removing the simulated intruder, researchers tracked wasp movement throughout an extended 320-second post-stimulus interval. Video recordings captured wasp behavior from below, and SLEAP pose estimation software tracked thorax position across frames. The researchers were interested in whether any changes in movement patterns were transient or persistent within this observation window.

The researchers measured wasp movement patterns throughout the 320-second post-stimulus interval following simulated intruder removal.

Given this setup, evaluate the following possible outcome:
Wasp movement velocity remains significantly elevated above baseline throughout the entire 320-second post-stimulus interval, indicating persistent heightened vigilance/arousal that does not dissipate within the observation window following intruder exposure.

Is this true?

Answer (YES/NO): YES